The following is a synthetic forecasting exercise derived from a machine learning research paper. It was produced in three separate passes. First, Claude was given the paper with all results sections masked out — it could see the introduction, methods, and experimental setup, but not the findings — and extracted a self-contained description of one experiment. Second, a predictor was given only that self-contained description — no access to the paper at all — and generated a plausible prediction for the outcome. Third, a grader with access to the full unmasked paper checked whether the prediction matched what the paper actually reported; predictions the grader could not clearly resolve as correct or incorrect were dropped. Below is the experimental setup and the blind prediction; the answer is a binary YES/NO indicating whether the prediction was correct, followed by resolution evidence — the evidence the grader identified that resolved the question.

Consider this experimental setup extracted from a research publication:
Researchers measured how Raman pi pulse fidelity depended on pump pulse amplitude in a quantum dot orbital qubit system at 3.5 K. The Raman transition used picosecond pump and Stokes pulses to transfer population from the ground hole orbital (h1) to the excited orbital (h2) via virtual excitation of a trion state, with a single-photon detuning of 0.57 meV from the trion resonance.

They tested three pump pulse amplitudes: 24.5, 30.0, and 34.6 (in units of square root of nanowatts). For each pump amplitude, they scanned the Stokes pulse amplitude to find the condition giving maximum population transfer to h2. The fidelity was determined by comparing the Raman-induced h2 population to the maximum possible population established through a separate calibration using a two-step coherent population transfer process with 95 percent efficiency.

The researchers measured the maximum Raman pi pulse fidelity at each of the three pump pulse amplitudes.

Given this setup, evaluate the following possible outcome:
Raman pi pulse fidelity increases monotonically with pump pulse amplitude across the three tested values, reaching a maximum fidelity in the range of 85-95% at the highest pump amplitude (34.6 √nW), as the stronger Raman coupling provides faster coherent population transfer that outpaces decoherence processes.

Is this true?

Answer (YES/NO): NO